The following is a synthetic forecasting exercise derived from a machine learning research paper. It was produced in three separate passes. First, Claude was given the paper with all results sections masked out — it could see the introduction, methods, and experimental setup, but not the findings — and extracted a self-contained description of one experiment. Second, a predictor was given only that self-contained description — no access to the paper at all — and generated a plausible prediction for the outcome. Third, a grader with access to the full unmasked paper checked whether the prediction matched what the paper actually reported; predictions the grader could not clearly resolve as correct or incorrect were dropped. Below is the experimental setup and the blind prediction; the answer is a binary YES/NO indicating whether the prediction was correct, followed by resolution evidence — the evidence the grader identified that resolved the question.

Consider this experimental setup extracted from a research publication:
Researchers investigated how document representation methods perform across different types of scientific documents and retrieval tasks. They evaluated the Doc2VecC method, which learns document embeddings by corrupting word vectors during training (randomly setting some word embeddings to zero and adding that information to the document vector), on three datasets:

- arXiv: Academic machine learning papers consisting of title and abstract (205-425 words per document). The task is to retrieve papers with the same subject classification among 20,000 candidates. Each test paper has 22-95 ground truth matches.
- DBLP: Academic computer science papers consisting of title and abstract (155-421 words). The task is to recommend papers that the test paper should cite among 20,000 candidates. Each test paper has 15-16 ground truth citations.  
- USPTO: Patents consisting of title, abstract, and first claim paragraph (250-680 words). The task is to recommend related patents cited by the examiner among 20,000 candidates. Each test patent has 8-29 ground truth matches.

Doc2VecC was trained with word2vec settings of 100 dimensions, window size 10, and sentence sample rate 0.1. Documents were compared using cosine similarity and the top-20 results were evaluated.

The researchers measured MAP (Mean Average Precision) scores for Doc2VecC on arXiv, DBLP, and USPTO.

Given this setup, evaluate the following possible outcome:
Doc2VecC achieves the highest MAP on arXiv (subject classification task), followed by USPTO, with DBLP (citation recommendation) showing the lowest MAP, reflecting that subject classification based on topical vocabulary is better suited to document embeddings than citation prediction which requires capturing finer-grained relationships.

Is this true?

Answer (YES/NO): NO